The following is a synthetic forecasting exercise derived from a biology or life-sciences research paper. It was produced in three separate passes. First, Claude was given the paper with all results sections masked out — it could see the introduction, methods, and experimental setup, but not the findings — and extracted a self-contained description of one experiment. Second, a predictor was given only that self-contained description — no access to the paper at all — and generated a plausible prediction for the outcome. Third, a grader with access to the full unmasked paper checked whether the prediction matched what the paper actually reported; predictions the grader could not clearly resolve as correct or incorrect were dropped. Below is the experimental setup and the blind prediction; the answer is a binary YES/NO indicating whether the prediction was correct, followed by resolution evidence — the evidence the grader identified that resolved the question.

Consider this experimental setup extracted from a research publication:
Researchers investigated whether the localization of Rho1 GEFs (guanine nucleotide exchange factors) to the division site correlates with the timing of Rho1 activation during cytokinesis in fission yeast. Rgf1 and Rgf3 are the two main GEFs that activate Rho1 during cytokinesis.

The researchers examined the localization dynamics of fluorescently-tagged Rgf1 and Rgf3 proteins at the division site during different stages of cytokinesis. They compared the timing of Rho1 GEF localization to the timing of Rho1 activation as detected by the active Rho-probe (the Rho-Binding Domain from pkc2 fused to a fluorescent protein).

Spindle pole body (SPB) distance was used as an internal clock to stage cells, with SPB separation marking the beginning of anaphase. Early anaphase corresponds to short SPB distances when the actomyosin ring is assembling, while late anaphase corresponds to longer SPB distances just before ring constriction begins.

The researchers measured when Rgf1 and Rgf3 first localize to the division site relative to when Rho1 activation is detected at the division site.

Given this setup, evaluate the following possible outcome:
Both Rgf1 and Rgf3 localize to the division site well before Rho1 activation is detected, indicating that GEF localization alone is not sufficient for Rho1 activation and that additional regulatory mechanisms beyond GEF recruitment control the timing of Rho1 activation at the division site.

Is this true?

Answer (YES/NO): YES